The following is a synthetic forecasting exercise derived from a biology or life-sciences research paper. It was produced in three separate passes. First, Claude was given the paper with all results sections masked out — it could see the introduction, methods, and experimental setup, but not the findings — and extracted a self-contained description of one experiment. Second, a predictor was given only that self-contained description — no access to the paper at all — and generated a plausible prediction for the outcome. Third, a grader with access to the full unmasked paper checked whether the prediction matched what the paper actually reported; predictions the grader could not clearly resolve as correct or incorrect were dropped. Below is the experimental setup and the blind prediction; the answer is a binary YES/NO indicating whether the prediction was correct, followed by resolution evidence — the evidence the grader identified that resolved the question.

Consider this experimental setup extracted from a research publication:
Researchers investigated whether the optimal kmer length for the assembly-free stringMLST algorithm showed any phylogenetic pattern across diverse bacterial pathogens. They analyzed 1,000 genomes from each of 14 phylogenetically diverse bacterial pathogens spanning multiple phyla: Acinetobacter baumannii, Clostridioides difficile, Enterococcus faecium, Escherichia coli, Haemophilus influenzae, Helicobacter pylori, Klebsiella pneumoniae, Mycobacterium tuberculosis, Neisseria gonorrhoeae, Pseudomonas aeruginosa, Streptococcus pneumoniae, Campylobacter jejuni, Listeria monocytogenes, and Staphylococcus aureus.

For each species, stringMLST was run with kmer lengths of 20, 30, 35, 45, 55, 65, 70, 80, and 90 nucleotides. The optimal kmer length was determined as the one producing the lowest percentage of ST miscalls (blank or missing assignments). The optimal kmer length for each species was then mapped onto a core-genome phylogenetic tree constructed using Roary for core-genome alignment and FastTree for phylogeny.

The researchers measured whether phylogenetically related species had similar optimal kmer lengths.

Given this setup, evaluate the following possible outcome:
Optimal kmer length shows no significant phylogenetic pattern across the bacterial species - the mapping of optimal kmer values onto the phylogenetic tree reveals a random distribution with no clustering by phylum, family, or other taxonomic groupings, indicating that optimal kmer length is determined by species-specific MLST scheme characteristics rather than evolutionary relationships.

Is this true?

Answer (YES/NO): YES